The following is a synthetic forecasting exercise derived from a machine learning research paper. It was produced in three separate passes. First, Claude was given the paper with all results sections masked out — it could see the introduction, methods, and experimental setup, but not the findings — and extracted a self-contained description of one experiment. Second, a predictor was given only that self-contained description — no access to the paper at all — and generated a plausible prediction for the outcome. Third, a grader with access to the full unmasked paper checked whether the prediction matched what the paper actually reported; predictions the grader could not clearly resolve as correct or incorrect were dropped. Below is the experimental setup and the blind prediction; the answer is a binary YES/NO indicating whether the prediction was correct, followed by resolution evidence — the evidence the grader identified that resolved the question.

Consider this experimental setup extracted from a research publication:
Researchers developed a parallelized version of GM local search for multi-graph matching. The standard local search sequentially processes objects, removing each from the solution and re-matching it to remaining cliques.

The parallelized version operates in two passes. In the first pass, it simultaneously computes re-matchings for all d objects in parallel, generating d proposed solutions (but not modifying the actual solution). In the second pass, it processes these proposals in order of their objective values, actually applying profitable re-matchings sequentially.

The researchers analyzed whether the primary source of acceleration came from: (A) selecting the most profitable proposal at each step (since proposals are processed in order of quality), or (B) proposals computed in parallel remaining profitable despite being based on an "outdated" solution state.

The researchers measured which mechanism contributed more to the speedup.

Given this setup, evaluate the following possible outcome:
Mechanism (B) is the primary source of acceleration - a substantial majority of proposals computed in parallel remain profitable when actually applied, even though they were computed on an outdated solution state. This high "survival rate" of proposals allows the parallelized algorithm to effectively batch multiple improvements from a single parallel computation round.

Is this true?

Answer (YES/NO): YES